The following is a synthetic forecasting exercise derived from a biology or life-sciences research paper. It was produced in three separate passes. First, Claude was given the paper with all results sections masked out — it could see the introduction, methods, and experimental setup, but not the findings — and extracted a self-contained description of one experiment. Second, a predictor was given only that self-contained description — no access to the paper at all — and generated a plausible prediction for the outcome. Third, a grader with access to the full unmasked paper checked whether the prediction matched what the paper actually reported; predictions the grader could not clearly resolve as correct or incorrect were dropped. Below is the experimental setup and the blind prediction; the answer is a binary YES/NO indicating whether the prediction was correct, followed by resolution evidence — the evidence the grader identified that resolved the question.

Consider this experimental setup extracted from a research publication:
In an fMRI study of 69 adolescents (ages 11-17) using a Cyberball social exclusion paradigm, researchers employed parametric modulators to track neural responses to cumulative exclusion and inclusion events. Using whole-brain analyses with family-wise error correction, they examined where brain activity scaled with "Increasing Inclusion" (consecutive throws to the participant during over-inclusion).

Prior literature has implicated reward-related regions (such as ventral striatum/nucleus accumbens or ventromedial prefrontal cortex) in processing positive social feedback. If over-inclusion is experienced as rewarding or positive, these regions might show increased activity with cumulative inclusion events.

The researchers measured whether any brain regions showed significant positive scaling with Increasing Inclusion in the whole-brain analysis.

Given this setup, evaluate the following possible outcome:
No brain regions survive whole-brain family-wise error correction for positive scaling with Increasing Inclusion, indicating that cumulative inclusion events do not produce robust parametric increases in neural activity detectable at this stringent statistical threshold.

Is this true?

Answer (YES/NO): NO